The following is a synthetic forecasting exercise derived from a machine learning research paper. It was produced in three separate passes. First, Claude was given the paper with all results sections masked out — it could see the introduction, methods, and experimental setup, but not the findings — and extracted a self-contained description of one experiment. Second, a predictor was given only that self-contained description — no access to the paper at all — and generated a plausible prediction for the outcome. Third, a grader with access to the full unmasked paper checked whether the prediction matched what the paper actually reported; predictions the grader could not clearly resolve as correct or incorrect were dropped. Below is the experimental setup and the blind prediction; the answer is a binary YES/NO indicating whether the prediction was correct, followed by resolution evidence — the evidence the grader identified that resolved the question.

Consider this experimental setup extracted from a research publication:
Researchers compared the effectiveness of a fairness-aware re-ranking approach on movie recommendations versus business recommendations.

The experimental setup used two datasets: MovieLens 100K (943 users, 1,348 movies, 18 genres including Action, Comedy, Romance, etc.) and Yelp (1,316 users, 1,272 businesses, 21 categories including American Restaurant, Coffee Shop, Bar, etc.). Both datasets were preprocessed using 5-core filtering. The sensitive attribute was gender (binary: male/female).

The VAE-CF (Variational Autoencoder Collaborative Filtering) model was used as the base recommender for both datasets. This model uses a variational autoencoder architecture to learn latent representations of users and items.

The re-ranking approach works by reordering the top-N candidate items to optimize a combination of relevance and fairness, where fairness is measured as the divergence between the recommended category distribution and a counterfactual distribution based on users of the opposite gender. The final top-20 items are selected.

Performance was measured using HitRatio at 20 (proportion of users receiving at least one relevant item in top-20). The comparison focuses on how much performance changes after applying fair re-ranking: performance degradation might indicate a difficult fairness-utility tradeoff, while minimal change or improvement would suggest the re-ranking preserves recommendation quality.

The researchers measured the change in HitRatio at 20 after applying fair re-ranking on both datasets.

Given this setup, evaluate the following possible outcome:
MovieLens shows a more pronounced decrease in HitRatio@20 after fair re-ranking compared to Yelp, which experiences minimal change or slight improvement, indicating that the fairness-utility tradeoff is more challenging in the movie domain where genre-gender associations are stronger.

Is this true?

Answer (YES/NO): NO